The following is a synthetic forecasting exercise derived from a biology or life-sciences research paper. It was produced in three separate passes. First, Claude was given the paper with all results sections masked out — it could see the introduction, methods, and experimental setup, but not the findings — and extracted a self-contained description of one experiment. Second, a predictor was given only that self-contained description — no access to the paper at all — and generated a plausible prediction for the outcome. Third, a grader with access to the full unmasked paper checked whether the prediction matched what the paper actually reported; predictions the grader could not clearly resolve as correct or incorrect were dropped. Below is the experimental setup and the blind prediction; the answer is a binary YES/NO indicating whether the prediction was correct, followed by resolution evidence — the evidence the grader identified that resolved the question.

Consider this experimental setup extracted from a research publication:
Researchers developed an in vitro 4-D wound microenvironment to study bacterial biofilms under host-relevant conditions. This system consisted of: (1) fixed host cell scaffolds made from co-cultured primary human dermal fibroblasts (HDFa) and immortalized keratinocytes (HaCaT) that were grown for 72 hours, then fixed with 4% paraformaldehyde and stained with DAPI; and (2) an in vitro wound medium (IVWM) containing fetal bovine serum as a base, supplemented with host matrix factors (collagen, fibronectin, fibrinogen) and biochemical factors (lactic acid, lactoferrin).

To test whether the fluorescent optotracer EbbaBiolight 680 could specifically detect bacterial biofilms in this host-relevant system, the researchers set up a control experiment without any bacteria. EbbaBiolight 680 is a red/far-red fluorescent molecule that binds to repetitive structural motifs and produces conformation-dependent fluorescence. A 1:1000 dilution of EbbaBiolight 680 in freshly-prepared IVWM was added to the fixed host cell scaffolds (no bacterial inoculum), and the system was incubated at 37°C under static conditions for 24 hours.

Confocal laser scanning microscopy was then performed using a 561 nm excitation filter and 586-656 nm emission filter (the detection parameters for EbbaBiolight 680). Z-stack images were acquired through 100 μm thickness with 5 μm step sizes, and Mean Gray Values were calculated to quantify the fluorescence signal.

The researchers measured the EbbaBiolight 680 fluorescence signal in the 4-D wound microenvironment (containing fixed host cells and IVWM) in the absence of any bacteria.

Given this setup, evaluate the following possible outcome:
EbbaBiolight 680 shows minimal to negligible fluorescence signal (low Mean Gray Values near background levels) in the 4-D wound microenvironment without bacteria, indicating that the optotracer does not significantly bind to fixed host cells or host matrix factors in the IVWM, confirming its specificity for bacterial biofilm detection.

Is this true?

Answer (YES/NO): NO